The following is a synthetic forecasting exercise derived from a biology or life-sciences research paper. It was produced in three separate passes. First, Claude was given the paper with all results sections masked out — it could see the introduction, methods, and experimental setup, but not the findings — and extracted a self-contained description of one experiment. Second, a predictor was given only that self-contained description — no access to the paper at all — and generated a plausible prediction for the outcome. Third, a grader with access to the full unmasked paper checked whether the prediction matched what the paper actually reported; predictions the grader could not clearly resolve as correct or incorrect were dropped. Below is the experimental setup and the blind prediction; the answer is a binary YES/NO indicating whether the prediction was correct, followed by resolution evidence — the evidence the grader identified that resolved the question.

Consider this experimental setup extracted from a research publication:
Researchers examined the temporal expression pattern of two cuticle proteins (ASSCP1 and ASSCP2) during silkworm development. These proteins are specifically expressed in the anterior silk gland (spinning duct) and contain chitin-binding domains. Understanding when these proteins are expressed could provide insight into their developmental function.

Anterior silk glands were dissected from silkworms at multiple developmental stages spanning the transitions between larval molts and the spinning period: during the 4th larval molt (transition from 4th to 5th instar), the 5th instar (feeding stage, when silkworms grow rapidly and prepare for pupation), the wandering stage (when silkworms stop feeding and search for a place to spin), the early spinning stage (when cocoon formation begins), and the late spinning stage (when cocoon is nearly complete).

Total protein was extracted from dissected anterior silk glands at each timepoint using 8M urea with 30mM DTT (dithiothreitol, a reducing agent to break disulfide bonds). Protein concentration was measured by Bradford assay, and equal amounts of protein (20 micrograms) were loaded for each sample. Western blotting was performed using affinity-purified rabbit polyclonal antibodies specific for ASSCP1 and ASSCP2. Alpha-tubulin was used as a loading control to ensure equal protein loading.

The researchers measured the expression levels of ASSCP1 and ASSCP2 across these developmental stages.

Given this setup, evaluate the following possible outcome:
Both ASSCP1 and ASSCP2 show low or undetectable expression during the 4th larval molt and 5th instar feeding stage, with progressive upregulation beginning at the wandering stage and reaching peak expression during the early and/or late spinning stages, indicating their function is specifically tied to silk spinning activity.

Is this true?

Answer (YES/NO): NO